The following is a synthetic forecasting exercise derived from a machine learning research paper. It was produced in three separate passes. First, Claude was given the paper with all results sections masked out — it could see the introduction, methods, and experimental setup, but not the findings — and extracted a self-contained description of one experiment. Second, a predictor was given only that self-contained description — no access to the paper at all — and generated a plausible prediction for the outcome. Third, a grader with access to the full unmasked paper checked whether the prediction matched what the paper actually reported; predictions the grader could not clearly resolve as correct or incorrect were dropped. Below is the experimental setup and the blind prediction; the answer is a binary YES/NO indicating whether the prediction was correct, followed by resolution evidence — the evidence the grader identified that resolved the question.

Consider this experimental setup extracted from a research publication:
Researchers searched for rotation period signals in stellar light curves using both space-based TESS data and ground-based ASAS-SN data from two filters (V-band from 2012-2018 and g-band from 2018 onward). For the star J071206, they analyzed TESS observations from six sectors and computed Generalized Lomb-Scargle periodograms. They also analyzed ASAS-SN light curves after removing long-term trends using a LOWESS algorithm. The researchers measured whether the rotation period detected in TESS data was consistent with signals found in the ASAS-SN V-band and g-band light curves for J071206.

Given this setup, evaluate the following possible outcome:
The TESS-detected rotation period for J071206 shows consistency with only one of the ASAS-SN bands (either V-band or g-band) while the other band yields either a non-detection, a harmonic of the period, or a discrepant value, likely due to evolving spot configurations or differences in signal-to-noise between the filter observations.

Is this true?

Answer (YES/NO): NO